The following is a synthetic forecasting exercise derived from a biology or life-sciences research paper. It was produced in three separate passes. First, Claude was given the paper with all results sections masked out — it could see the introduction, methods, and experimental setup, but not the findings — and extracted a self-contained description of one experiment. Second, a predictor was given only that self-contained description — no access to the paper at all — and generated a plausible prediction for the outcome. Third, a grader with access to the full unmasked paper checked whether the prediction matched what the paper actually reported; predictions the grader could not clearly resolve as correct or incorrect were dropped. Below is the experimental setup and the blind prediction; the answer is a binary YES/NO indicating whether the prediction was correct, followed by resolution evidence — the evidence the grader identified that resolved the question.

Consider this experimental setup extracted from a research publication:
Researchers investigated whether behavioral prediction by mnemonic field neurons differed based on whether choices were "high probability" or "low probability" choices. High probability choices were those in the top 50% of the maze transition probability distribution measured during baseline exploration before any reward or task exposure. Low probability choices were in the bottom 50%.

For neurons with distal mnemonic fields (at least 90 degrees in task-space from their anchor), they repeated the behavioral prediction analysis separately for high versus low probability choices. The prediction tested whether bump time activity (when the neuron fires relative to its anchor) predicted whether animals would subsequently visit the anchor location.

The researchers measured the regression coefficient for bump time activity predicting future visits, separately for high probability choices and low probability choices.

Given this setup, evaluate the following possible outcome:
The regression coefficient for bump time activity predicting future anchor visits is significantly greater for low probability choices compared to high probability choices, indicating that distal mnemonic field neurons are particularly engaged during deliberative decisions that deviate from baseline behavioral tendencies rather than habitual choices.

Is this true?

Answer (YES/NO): YES